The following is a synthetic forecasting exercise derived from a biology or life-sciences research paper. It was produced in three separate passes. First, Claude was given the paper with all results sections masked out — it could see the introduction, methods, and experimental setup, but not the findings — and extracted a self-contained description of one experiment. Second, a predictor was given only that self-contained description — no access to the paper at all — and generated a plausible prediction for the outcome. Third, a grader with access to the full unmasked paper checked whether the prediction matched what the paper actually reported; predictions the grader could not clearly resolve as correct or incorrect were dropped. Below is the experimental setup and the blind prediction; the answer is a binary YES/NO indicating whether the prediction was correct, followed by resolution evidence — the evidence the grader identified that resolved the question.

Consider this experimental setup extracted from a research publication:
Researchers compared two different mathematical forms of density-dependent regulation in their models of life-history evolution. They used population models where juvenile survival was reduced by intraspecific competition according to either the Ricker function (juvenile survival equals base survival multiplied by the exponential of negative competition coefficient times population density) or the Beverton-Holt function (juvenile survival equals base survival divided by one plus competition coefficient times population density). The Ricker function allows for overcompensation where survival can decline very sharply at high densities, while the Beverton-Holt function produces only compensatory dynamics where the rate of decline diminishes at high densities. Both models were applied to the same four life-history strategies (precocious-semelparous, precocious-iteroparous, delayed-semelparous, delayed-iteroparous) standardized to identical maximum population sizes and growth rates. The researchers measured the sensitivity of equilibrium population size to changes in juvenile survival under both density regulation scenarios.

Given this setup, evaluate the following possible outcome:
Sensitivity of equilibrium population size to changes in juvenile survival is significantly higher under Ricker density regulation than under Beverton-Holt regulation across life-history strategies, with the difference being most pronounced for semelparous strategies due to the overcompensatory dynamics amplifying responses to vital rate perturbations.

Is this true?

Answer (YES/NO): NO